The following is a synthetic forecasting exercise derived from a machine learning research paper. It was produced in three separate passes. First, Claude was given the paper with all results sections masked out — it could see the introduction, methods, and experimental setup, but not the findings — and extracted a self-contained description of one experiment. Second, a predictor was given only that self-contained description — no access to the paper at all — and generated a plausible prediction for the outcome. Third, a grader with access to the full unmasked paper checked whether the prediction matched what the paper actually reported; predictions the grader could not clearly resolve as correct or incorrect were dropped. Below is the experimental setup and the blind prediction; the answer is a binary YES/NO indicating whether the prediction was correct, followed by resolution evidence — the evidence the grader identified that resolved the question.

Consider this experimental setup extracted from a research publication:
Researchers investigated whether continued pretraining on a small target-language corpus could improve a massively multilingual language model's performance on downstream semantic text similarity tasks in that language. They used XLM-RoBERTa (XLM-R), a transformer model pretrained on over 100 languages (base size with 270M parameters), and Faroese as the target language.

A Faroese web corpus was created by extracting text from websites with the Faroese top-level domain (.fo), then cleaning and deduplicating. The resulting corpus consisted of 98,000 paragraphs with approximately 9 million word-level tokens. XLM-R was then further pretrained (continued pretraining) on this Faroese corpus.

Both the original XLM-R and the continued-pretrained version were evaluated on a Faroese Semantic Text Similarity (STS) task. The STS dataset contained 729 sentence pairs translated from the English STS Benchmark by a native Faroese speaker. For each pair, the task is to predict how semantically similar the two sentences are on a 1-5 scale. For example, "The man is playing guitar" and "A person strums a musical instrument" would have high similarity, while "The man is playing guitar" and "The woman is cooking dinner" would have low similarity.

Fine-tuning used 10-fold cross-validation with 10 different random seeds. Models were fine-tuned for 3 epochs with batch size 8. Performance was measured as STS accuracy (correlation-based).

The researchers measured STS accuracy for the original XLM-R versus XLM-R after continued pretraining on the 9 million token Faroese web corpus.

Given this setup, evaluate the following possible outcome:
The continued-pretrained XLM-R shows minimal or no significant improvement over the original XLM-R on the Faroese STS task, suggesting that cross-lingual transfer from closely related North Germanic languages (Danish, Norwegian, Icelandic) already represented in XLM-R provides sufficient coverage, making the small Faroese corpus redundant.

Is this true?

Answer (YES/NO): YES